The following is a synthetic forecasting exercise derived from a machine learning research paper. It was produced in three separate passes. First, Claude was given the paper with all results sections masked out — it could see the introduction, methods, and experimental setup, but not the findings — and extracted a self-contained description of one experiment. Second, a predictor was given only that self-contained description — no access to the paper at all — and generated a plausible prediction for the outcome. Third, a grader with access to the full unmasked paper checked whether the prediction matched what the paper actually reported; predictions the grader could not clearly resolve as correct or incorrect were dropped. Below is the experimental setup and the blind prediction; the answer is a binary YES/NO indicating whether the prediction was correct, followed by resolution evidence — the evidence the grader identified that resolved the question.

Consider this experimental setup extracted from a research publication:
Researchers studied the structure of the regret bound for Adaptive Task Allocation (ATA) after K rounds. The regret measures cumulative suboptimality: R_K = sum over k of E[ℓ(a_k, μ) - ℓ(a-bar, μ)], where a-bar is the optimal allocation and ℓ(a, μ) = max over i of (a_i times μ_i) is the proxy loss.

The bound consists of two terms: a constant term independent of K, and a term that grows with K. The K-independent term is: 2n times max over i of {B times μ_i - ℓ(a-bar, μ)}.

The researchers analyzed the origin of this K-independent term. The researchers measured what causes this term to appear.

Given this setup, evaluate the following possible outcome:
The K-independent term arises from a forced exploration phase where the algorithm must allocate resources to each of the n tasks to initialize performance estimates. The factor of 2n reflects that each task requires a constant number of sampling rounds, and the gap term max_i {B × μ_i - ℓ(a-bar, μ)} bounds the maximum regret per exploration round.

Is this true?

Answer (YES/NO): NO